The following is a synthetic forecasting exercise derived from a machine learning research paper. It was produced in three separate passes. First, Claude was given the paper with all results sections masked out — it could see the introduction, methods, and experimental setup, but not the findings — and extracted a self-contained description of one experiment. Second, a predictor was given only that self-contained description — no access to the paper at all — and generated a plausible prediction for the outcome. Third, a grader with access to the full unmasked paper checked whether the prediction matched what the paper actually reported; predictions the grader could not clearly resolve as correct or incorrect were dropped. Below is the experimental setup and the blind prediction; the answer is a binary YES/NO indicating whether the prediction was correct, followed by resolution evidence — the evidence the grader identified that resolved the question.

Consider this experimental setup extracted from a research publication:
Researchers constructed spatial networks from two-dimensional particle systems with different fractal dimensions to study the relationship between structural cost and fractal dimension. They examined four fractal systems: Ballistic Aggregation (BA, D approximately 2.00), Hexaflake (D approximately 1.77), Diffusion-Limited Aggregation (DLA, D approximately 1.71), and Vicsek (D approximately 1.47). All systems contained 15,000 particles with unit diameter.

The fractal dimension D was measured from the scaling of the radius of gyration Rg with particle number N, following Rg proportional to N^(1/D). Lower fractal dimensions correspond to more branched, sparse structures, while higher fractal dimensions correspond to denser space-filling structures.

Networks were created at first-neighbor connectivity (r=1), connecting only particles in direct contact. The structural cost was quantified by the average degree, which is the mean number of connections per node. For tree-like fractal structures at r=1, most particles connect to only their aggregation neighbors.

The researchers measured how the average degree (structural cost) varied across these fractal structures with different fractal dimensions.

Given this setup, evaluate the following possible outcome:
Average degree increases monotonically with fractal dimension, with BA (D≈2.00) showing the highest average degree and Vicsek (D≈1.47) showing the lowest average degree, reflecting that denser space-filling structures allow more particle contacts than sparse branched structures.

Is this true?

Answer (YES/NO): NO